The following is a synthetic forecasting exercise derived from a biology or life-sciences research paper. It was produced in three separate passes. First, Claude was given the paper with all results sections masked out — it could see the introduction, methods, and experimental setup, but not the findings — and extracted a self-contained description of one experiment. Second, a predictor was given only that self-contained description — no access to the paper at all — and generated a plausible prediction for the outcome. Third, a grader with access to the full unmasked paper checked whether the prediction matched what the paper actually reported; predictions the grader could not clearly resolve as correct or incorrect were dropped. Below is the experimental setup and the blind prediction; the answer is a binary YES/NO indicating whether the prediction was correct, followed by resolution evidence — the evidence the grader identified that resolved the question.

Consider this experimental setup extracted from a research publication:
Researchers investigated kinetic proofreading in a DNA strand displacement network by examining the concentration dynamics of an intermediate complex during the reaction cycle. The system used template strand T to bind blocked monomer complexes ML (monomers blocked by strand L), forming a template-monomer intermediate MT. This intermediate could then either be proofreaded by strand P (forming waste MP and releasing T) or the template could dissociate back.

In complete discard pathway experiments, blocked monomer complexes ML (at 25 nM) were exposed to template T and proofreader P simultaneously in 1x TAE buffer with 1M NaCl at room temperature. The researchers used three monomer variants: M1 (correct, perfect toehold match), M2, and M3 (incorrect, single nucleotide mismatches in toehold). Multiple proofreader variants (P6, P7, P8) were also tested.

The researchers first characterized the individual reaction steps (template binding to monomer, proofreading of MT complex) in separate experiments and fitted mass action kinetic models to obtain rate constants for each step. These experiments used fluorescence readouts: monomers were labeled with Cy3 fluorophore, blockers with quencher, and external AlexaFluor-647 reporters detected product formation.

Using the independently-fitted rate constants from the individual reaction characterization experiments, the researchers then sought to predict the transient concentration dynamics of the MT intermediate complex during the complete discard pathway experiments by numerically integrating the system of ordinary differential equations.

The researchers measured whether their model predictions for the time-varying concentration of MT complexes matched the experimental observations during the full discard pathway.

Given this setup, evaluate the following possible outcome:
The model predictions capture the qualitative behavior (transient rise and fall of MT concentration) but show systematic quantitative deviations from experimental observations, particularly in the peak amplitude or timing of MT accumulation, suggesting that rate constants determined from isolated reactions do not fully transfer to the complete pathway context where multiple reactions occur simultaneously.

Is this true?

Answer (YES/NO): NO